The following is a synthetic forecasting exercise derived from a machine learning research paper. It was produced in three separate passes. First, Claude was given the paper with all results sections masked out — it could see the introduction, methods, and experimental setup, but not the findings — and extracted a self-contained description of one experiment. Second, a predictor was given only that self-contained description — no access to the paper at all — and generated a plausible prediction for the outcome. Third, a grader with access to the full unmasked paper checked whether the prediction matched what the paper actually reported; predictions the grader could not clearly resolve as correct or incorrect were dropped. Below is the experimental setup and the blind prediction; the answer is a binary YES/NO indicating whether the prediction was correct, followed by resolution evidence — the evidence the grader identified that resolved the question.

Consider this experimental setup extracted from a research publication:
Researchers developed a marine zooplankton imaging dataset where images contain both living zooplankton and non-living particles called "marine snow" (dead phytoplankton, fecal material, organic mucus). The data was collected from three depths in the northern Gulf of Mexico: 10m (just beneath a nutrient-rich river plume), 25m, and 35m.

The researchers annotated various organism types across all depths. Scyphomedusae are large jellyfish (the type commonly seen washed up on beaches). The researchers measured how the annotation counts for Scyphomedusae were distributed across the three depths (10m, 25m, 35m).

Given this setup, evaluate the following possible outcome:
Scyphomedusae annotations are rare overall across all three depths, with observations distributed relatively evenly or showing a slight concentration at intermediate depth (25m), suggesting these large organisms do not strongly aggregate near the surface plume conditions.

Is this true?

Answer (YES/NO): NO